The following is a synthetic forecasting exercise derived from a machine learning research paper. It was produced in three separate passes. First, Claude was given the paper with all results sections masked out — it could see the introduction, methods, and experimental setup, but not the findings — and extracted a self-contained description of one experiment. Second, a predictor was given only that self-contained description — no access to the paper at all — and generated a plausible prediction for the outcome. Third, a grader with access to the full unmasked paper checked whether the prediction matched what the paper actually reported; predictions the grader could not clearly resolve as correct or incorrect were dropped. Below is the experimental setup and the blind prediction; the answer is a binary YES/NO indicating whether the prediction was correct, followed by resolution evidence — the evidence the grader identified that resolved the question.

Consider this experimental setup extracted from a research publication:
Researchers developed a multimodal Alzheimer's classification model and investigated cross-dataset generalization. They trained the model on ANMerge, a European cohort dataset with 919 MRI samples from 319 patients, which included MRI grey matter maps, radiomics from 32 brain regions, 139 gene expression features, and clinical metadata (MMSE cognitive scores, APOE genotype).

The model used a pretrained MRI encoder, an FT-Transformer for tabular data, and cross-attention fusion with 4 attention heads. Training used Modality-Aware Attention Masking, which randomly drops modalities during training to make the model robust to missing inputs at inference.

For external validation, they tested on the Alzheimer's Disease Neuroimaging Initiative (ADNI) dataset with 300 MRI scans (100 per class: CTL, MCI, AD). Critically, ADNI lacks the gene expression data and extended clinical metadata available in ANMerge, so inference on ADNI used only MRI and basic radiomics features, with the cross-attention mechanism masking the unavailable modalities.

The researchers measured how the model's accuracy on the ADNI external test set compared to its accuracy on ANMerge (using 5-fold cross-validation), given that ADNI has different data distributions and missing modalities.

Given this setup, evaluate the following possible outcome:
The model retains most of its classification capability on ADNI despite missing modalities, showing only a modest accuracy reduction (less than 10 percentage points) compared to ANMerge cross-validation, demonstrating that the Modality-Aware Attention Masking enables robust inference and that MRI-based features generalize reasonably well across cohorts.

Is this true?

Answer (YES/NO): NO